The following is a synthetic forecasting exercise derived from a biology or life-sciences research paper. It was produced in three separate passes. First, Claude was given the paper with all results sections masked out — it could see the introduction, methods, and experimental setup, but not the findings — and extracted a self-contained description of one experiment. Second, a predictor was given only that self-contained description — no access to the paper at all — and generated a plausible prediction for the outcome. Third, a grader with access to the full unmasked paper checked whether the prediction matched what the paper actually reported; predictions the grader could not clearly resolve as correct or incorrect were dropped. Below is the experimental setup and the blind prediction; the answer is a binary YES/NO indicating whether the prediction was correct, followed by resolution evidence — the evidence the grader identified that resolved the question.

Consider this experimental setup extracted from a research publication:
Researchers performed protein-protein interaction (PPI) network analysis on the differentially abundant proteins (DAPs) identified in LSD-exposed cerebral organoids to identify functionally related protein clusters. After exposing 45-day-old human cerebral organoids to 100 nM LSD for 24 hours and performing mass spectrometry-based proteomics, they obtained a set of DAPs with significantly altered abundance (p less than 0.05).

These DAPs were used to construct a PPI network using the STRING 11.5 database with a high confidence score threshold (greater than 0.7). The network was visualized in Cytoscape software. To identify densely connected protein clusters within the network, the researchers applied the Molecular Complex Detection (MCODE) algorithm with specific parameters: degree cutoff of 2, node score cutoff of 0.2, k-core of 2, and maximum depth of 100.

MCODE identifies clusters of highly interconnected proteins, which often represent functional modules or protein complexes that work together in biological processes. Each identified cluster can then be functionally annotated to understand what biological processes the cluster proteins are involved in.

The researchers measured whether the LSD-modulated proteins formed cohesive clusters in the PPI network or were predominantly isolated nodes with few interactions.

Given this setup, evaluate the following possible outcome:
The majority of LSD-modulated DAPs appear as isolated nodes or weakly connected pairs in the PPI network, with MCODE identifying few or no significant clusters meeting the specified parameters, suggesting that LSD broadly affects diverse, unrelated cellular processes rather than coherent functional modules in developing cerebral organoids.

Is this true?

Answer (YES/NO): NO